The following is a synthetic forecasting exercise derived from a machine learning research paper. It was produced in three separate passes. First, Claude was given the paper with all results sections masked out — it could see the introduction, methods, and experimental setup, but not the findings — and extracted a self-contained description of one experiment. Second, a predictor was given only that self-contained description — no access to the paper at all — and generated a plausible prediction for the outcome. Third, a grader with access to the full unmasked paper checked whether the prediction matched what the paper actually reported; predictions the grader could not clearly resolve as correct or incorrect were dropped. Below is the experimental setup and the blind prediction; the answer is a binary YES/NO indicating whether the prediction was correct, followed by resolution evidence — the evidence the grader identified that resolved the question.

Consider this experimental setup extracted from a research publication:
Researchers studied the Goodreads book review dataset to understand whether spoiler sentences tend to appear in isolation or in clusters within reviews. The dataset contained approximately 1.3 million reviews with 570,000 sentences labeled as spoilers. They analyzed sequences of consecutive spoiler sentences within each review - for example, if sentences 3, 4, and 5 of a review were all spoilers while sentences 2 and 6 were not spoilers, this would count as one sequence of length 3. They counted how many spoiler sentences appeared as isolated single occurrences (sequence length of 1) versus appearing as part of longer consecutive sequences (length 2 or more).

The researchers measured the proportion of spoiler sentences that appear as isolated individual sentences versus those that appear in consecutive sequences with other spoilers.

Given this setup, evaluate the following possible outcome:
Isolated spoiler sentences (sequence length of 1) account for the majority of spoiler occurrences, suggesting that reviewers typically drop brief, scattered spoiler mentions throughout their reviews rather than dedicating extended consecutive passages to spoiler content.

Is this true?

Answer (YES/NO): NO